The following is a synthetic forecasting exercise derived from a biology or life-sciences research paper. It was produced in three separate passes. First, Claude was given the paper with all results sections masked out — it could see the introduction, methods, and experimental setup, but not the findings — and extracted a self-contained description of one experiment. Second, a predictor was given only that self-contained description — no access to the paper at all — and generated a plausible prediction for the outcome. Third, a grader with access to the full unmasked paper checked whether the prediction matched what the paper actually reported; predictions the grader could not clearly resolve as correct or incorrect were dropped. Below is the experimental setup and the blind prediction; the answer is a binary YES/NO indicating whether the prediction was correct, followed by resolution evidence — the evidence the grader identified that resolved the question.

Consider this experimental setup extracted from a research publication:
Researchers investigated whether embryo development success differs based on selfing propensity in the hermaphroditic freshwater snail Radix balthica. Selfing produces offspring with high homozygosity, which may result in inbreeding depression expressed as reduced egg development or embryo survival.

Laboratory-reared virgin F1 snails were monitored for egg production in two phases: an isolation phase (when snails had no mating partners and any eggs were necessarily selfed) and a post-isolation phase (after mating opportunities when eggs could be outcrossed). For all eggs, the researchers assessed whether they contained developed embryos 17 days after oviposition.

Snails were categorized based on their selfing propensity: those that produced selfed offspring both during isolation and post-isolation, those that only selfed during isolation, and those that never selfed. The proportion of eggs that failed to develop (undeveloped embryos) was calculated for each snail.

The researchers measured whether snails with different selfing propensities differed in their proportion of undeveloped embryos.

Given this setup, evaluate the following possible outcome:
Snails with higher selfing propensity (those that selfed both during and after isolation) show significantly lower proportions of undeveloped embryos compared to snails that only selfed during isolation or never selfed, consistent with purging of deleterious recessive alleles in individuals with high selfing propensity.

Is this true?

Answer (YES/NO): NO